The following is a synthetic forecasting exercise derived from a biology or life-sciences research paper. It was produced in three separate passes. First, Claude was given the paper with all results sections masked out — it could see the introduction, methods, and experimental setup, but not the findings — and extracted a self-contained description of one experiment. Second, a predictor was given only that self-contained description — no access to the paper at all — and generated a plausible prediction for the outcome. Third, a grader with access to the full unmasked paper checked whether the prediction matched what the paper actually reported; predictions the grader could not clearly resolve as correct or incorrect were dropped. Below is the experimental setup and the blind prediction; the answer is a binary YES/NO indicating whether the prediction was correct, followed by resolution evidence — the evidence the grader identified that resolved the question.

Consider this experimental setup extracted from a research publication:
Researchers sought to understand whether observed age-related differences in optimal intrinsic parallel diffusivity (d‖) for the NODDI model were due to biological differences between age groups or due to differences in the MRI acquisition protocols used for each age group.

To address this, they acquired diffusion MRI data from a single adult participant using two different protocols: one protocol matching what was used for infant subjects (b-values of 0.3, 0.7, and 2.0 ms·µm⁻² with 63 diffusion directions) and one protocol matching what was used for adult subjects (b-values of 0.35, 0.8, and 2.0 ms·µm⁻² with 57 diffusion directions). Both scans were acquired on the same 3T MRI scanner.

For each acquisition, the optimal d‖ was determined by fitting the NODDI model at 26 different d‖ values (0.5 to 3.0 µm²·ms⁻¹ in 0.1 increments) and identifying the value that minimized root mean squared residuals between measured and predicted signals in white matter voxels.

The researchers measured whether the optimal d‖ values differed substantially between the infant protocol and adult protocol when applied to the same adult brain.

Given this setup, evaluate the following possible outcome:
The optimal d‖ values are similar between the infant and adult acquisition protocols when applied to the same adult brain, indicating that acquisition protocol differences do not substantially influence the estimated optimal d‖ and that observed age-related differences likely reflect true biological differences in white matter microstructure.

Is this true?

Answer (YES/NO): YES